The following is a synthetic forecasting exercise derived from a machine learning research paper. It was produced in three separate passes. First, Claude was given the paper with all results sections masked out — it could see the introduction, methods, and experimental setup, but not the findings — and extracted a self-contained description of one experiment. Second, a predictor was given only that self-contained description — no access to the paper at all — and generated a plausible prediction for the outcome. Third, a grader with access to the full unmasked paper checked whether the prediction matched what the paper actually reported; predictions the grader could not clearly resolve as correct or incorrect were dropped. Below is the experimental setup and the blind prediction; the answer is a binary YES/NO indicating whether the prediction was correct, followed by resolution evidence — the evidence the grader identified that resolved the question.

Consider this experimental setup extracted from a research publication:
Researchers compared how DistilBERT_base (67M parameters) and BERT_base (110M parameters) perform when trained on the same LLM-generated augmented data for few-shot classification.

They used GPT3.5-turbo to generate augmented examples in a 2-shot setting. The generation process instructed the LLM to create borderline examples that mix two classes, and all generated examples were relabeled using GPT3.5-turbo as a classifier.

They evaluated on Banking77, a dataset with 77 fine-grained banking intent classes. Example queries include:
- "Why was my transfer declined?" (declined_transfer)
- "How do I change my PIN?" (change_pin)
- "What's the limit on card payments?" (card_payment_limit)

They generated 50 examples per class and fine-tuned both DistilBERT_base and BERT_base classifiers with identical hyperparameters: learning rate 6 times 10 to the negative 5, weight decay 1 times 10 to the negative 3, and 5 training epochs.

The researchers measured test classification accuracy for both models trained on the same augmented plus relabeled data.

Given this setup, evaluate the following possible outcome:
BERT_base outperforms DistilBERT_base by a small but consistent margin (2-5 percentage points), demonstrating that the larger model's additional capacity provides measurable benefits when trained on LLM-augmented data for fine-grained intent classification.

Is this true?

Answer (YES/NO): NO